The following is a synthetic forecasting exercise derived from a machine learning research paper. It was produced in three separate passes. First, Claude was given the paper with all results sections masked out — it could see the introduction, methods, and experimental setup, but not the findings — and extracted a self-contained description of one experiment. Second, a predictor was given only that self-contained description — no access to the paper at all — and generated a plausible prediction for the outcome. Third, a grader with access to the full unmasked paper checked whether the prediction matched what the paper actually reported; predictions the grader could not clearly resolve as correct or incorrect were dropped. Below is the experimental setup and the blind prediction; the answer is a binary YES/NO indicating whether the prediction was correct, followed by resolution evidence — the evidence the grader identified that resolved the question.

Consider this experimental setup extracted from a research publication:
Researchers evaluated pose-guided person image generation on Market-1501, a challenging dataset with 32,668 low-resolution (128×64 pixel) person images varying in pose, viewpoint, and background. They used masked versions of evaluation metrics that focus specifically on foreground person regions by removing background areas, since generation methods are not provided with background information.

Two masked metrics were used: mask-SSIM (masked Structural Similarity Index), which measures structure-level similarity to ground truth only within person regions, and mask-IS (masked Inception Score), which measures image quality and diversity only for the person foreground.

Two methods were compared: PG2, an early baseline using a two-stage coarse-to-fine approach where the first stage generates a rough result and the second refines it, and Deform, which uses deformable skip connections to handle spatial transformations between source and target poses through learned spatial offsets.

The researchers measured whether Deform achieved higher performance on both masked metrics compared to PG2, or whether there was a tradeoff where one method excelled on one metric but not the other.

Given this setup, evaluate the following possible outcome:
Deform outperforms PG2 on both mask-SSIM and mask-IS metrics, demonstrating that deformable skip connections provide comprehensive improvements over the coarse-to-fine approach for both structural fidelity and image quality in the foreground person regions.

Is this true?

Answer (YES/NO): YES